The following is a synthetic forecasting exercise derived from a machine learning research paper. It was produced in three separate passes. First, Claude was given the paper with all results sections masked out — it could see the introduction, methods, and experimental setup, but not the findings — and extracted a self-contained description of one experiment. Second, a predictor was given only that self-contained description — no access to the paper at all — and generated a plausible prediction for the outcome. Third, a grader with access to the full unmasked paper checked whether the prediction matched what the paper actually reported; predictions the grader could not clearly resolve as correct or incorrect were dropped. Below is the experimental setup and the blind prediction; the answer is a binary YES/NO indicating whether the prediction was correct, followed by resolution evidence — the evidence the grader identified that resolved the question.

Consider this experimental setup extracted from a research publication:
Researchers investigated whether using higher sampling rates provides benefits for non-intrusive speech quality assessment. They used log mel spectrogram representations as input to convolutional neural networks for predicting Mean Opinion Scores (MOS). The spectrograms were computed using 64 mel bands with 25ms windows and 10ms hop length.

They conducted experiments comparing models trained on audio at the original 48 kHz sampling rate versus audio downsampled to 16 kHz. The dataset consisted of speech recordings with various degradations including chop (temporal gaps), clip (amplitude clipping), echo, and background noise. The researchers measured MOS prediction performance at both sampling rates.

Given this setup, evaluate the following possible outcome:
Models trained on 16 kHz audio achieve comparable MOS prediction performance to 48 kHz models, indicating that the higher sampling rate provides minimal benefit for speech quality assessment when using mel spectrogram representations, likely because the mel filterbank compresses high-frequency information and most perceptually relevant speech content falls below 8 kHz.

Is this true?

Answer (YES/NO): YES